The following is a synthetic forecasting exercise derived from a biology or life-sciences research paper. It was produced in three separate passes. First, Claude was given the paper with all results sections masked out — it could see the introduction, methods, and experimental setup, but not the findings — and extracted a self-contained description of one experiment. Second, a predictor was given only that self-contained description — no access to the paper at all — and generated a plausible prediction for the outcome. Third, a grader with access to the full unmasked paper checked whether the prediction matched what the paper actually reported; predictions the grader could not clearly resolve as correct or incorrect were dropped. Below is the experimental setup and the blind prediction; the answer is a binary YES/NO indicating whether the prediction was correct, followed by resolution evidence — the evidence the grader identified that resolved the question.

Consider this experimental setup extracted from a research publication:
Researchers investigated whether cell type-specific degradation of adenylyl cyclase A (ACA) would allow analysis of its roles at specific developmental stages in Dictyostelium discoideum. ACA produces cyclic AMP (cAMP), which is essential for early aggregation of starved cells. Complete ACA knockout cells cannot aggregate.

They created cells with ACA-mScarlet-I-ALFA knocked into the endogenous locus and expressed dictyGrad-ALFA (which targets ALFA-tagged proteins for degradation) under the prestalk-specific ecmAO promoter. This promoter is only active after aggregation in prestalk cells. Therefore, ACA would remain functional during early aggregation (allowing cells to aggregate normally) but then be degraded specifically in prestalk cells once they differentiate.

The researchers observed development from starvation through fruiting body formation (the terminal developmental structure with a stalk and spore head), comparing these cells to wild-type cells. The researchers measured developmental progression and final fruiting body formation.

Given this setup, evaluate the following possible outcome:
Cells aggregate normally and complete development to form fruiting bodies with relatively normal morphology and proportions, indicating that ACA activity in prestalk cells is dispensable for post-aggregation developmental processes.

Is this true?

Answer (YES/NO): NO